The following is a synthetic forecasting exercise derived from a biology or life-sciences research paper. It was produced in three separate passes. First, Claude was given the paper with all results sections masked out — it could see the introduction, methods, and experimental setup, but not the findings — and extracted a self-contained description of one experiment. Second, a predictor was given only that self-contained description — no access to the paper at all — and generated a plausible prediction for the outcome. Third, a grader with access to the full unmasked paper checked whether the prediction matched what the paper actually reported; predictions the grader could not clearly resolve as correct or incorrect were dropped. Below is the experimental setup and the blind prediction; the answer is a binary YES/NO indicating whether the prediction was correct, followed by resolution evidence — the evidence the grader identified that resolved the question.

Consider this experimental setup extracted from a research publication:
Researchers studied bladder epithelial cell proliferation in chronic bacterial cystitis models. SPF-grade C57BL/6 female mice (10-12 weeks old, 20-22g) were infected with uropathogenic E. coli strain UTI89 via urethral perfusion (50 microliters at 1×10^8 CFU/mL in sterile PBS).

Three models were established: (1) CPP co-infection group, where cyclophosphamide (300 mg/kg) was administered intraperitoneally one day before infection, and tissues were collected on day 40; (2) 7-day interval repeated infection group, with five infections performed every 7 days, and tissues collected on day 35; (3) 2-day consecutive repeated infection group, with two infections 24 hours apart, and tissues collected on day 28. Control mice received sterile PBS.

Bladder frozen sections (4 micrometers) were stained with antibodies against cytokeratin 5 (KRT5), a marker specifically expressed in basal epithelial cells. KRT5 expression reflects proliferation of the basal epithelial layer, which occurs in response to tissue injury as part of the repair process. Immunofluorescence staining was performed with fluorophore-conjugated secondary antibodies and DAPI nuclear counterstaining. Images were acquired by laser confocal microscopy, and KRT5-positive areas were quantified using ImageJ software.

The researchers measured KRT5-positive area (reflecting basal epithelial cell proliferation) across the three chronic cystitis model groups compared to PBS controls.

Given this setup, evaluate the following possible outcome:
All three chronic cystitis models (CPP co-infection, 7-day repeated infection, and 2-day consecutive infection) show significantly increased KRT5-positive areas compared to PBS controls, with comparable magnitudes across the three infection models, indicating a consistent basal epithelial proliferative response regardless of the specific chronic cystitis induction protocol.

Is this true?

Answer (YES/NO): NO